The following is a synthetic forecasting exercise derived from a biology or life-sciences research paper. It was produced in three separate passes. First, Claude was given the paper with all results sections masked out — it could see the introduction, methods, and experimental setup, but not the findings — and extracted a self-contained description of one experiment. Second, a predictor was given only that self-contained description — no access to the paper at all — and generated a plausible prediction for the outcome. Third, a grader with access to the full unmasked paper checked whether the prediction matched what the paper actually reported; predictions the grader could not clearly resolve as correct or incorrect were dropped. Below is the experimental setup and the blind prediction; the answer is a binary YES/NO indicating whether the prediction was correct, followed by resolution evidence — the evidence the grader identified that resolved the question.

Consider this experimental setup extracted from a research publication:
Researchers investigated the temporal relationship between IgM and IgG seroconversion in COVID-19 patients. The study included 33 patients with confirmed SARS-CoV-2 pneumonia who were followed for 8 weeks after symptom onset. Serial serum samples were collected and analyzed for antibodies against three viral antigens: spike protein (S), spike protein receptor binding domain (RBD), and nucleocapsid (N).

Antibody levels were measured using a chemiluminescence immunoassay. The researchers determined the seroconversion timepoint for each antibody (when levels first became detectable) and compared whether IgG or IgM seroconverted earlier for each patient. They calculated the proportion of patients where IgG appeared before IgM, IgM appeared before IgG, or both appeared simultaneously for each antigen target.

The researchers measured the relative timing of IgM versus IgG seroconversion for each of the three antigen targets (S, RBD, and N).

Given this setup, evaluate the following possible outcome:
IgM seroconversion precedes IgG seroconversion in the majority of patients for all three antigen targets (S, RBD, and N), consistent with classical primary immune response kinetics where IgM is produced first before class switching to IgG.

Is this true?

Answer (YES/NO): NO